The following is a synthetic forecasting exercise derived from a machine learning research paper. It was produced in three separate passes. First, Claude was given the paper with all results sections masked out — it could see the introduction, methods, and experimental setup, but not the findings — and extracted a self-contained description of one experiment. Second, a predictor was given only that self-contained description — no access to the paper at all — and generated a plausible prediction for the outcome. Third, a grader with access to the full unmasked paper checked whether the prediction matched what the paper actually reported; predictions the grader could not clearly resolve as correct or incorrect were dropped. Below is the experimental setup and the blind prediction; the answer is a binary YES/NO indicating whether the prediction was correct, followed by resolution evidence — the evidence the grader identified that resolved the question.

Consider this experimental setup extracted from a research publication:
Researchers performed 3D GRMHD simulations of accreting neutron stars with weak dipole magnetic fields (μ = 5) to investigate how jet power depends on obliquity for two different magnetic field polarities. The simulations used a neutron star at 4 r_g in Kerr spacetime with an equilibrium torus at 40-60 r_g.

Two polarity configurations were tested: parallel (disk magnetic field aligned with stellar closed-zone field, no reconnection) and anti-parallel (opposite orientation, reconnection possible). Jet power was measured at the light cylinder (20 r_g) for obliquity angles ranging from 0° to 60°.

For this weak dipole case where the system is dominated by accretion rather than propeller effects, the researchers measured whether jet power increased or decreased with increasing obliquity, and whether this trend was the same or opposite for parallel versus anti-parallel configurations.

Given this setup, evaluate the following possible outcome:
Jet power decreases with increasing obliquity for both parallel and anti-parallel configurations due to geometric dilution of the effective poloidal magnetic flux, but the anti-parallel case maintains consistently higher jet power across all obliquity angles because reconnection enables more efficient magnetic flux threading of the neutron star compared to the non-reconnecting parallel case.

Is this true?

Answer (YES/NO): NO